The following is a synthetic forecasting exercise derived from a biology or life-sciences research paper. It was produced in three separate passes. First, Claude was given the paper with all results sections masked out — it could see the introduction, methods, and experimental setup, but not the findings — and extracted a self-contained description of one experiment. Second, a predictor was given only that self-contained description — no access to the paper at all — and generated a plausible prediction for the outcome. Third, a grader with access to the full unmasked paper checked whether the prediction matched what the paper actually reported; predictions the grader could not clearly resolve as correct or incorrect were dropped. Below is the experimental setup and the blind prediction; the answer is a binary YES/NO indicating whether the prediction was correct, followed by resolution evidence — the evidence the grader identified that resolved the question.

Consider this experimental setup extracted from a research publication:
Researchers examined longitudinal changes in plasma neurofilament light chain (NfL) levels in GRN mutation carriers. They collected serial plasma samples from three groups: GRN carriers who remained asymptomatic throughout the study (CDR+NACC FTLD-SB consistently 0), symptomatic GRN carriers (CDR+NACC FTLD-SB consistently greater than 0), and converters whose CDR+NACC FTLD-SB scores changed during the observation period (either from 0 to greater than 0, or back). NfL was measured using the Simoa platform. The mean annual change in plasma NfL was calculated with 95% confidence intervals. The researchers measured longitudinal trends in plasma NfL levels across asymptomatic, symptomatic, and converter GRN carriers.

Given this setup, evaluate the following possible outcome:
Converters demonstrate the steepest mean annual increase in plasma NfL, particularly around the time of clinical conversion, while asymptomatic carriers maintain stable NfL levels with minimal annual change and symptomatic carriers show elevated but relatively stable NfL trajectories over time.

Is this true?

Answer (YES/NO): YES